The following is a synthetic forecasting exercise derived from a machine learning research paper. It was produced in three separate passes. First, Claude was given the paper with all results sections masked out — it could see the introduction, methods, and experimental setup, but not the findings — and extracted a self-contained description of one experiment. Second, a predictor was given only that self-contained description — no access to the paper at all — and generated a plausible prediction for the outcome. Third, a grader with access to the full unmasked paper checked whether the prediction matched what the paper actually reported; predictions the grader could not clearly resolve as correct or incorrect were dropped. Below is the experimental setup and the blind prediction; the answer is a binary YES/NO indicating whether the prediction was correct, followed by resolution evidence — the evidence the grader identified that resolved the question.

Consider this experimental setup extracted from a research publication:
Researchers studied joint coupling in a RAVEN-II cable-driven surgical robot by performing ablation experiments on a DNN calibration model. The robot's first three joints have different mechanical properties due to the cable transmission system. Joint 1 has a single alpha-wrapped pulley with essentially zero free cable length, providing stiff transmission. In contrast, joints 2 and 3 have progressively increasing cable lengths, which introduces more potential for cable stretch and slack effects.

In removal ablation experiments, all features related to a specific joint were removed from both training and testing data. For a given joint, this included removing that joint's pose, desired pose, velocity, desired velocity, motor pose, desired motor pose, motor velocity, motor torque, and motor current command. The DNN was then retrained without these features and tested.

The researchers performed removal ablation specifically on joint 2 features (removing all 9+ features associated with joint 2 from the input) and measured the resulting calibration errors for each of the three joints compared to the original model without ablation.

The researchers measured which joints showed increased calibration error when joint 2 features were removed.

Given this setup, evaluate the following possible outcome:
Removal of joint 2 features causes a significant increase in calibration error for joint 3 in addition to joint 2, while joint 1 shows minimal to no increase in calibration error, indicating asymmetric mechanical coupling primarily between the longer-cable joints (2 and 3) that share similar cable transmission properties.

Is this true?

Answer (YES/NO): YES